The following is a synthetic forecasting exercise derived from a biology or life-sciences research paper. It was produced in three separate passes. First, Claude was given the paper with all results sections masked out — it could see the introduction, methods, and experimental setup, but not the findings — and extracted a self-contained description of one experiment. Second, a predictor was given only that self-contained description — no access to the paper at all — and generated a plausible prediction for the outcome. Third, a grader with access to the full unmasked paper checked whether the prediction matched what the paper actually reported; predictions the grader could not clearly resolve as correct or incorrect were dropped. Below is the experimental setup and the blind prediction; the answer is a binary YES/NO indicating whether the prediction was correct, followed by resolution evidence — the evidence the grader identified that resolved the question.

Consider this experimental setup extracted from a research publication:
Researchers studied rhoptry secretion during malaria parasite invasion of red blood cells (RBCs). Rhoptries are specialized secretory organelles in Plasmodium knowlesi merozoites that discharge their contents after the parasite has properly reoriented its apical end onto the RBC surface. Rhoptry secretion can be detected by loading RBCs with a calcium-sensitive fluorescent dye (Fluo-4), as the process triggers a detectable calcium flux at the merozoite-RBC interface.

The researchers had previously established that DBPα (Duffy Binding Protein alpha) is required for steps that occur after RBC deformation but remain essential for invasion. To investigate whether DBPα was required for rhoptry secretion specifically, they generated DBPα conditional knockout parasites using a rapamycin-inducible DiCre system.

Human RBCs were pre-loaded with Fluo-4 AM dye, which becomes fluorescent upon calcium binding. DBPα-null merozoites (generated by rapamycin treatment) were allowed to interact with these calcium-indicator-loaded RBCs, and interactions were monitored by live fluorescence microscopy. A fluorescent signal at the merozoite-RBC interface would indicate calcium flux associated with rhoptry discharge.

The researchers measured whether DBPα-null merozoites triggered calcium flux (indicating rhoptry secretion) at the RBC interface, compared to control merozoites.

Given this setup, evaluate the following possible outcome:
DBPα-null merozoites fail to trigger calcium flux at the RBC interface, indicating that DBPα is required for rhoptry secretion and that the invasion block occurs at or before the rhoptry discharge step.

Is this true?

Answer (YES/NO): YES